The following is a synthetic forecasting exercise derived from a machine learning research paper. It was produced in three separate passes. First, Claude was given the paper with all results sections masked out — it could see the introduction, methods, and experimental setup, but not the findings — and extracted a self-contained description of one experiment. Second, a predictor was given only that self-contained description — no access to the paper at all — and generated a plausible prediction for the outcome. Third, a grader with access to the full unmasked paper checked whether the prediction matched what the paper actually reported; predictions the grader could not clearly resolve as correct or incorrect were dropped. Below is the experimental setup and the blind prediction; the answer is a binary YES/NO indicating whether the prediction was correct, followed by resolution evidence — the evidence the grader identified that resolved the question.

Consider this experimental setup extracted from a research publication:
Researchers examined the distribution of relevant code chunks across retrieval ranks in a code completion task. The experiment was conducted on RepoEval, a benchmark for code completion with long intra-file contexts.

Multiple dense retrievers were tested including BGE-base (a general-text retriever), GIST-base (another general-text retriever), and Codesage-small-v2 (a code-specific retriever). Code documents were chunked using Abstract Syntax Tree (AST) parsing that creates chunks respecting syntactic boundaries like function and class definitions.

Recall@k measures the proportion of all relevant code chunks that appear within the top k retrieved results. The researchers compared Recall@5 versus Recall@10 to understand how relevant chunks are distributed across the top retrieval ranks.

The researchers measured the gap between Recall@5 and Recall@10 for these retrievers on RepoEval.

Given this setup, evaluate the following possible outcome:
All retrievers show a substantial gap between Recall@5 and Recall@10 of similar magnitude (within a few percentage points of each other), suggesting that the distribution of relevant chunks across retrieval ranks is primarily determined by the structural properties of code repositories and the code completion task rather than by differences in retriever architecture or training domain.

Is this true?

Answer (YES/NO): YES